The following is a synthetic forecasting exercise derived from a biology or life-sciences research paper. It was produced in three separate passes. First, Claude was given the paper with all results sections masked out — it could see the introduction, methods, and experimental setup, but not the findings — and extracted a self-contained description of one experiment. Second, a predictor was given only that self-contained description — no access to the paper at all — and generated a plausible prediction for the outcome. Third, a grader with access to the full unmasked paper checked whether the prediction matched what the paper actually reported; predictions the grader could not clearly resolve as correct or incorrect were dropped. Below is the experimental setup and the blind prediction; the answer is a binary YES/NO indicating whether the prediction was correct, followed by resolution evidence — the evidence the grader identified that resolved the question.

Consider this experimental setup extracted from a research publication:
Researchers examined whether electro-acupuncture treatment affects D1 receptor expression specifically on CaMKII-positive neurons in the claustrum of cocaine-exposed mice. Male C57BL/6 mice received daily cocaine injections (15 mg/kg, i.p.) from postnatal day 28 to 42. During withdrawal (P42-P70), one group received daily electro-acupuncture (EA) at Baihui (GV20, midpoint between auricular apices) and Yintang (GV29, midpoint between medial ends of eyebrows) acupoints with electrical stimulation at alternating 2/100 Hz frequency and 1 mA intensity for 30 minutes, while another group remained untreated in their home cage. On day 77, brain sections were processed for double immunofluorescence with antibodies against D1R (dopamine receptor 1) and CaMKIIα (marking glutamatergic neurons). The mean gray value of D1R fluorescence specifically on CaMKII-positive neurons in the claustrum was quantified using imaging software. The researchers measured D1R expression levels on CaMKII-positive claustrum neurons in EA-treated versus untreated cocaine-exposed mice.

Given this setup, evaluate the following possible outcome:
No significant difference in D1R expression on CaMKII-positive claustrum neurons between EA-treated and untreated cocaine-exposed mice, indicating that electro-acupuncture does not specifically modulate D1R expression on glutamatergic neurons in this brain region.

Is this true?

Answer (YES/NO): NO